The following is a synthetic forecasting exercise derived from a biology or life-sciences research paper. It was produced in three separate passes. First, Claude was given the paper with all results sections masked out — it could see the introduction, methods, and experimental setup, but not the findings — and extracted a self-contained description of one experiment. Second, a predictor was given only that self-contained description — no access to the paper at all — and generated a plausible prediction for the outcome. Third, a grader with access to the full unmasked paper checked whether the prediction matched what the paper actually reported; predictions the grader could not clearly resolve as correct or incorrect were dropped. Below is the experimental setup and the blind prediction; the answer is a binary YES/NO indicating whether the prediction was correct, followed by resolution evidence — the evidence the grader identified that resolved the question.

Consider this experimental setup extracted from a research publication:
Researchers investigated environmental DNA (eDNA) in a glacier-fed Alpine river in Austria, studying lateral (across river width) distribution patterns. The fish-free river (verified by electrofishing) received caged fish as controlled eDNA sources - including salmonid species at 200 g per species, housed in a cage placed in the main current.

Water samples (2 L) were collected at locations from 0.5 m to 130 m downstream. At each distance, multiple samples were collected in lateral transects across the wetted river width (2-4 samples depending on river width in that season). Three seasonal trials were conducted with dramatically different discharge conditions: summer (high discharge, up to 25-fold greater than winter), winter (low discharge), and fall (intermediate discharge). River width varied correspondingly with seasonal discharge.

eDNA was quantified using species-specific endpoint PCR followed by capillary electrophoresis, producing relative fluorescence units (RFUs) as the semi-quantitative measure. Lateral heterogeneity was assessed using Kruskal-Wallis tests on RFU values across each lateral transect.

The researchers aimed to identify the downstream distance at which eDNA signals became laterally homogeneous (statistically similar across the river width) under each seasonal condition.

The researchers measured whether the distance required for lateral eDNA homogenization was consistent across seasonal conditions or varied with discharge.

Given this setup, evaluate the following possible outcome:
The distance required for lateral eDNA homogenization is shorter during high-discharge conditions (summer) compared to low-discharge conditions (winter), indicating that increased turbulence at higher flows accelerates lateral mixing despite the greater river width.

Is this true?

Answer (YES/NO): NO